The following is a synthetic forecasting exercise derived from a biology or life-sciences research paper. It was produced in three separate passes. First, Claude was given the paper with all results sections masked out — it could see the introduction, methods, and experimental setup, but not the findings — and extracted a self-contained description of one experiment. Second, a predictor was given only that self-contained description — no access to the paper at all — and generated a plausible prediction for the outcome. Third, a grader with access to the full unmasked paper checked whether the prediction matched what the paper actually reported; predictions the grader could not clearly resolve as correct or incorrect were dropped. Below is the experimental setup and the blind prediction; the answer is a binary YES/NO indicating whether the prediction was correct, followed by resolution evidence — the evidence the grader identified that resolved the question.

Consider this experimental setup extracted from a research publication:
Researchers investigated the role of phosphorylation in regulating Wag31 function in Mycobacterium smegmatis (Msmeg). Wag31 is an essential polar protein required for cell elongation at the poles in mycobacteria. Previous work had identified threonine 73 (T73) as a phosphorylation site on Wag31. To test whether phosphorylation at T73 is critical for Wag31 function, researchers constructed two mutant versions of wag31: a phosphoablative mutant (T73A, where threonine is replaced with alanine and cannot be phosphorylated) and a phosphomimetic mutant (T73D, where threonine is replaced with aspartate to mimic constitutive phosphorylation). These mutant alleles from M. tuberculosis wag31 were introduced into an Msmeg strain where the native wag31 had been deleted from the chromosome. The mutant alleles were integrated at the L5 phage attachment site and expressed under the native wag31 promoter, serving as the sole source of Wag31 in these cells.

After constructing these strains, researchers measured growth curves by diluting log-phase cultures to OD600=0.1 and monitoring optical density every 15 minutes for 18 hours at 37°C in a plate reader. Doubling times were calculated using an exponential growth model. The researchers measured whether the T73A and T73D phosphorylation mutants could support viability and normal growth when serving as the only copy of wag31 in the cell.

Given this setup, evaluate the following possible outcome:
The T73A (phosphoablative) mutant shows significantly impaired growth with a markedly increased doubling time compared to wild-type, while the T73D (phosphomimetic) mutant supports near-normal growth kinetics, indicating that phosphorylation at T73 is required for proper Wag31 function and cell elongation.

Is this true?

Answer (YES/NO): NO